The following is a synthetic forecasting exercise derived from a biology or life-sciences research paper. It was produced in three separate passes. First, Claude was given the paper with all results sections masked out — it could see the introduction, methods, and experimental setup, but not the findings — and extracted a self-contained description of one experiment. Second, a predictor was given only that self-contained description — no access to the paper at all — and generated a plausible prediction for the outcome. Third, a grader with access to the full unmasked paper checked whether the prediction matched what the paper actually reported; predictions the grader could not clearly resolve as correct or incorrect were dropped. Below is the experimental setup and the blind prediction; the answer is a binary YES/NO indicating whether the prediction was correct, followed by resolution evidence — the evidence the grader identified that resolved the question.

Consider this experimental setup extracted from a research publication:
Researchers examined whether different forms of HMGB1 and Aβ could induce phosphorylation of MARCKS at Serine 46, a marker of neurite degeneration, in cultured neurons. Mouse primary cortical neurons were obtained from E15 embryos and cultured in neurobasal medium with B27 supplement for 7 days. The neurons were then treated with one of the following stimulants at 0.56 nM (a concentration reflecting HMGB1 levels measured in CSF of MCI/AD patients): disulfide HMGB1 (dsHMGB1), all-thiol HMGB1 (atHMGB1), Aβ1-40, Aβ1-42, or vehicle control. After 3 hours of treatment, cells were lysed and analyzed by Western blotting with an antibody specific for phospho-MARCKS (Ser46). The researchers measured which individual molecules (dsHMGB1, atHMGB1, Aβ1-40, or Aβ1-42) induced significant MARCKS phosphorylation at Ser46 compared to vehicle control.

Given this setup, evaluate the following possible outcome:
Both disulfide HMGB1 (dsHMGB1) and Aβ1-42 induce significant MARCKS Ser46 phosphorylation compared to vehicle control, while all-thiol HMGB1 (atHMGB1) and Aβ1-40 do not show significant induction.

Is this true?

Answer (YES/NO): NO